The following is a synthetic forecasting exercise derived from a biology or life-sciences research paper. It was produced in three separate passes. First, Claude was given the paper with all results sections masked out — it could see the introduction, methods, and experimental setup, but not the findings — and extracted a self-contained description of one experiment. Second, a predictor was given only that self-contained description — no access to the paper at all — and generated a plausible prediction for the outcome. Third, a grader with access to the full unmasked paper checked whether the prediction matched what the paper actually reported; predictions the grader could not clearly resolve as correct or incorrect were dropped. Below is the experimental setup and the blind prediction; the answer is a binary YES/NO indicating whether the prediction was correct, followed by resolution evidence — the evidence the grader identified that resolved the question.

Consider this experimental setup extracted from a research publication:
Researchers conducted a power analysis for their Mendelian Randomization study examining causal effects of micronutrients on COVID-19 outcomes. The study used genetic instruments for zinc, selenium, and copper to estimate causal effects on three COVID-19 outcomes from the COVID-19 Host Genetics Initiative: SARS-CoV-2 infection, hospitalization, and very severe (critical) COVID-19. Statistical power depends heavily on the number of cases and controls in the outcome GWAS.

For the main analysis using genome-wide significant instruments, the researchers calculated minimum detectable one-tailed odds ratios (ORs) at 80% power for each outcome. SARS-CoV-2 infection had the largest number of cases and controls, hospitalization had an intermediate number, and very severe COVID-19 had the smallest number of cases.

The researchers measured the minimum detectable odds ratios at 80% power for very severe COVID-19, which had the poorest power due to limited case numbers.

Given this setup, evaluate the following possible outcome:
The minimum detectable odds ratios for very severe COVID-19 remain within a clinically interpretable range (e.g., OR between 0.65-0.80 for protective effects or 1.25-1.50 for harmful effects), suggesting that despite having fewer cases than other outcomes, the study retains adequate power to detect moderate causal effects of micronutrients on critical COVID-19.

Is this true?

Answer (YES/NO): NO